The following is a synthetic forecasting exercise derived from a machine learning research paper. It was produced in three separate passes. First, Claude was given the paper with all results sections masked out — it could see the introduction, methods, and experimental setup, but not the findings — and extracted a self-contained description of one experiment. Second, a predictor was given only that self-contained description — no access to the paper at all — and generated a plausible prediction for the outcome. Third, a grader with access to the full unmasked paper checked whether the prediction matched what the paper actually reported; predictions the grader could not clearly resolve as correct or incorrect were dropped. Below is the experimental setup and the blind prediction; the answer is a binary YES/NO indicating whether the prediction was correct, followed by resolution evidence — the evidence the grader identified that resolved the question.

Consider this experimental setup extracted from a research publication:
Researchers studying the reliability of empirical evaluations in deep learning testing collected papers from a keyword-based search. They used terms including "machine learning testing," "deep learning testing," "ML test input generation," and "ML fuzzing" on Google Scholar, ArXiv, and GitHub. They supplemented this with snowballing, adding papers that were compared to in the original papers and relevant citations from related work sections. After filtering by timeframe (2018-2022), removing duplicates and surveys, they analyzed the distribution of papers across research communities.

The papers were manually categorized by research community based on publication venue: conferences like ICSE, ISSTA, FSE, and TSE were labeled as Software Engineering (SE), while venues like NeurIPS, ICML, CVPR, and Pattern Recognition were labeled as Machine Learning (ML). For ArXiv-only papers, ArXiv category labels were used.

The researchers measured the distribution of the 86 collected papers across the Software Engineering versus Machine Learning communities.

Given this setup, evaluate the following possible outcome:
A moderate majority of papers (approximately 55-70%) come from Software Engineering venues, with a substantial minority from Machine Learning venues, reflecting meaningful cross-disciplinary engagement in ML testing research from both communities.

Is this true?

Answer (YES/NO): NO